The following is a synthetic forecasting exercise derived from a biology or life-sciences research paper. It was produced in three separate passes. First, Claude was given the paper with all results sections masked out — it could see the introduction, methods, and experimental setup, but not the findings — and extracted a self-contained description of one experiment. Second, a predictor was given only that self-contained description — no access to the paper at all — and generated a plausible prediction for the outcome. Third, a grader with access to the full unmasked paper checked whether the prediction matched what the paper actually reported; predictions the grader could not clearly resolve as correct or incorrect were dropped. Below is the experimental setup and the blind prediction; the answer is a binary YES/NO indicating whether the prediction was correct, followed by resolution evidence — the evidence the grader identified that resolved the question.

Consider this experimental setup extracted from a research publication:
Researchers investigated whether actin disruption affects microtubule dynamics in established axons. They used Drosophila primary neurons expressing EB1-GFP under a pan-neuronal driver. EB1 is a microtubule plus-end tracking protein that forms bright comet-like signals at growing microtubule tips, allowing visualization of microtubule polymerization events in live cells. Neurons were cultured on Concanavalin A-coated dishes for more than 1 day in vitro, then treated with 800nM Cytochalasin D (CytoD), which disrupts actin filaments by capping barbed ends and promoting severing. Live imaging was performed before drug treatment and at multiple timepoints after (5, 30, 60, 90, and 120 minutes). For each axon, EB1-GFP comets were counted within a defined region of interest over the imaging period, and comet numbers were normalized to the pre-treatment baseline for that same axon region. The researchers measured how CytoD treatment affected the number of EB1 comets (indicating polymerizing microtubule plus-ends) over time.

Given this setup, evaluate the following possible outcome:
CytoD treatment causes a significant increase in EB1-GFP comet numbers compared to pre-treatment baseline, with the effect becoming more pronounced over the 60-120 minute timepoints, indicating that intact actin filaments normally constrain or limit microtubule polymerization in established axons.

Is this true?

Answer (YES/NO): NO